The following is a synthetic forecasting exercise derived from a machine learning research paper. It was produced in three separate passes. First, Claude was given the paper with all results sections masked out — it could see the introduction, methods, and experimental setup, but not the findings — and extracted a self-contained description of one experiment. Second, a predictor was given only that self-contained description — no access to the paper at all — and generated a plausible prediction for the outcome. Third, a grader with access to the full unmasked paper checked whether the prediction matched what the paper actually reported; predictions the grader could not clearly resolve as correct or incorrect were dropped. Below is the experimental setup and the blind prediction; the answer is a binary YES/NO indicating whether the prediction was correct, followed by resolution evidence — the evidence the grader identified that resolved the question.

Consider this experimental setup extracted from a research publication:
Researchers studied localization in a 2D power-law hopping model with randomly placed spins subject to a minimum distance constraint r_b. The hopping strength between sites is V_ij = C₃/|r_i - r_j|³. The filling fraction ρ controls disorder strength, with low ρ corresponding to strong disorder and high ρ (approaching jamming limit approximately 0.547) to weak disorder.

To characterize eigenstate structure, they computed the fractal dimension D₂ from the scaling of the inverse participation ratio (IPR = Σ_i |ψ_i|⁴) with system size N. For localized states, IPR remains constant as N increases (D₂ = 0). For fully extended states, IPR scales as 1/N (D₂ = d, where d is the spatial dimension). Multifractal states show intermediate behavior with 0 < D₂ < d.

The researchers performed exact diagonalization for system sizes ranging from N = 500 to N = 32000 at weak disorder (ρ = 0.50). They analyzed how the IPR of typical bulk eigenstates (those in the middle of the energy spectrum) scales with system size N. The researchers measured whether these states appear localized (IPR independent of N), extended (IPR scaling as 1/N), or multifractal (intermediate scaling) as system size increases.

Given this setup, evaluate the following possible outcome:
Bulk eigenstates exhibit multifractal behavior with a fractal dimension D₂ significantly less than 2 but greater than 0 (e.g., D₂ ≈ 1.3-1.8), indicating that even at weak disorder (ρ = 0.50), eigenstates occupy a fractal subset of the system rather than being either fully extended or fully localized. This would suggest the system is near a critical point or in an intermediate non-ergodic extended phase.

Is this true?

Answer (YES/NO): NO